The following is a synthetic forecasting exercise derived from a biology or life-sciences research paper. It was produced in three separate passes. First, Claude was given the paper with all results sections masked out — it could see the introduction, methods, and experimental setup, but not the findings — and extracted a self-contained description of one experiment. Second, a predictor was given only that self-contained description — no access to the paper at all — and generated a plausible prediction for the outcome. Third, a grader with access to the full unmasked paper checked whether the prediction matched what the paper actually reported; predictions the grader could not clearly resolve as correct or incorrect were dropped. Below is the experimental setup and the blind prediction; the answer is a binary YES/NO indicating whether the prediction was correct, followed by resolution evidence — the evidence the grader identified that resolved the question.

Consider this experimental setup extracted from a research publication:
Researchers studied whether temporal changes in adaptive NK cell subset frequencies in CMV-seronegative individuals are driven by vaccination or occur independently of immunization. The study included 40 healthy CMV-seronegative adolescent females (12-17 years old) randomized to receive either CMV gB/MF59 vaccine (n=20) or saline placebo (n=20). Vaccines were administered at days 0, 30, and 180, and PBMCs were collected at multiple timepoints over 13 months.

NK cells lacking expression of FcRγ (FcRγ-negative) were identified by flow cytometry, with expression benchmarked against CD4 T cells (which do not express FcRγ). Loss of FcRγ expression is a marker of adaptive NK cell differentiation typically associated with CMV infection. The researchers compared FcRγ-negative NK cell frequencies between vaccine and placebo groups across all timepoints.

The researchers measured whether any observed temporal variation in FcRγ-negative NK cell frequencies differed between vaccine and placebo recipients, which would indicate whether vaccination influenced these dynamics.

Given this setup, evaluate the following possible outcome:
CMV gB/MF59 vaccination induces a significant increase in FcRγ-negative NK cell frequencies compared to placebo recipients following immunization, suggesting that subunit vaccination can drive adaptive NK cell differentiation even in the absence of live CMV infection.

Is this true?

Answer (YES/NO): NO